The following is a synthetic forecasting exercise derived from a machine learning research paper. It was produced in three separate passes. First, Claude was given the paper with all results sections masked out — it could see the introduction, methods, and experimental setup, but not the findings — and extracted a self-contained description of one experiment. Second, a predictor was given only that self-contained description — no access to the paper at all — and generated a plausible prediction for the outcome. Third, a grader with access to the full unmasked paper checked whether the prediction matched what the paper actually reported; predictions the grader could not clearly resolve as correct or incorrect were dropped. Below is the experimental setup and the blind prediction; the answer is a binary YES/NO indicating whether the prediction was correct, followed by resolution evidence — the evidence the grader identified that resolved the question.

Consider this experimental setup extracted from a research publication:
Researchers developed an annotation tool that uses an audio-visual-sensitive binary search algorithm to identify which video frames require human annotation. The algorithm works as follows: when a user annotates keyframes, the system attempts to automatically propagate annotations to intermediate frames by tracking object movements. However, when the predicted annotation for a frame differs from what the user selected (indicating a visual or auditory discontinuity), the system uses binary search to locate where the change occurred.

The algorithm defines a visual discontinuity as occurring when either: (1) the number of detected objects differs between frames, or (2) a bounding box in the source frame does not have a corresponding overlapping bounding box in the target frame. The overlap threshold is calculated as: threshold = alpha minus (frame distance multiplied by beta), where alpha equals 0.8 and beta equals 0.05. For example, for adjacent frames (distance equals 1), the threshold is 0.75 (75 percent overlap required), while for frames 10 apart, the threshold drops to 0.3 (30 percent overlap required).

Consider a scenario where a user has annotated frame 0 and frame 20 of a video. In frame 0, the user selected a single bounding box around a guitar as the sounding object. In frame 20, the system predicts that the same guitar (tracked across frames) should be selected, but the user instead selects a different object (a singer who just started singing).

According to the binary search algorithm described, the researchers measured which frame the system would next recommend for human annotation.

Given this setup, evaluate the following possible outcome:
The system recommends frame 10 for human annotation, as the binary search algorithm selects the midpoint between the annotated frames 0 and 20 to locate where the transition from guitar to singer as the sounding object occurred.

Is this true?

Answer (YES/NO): YES